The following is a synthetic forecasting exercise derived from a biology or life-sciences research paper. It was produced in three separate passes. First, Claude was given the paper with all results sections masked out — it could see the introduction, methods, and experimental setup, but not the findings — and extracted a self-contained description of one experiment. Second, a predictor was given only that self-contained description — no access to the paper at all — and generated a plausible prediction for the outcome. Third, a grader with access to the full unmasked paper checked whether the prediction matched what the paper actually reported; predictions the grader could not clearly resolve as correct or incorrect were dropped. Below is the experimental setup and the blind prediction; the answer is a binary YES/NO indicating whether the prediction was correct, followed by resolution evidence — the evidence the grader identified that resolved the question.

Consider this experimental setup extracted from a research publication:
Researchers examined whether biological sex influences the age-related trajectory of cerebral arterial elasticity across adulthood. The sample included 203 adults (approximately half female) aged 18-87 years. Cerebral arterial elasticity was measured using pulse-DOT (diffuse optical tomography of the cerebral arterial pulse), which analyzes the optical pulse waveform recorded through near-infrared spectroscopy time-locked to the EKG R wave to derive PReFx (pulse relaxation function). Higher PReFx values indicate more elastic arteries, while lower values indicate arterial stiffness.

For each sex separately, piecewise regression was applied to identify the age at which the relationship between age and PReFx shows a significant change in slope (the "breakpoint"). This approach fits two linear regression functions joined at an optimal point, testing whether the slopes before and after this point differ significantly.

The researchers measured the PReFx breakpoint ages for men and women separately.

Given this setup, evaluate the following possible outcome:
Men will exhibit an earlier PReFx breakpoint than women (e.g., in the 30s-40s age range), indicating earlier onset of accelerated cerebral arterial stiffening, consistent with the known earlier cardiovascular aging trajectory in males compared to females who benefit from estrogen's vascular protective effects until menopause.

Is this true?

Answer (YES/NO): NO